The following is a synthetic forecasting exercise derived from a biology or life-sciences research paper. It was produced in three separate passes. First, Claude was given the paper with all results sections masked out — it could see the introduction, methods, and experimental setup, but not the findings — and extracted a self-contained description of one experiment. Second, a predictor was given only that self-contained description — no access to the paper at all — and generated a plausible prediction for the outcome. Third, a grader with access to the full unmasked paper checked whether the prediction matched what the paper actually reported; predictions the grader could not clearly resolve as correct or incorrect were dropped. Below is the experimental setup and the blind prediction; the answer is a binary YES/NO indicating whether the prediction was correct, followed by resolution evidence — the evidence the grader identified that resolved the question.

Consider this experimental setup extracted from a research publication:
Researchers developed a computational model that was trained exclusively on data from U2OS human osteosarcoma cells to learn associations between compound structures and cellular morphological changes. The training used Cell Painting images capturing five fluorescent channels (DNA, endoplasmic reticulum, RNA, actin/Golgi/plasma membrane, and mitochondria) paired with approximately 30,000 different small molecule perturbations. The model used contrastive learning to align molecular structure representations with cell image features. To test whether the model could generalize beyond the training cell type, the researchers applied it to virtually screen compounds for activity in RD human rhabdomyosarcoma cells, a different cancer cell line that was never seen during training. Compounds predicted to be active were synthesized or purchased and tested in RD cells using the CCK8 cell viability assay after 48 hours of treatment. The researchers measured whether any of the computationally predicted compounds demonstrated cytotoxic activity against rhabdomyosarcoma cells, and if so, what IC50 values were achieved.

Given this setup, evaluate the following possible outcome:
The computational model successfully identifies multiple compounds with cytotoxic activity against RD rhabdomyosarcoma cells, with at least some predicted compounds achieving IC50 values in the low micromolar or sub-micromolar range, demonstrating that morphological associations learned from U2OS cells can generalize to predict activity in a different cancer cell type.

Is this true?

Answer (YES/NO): YES